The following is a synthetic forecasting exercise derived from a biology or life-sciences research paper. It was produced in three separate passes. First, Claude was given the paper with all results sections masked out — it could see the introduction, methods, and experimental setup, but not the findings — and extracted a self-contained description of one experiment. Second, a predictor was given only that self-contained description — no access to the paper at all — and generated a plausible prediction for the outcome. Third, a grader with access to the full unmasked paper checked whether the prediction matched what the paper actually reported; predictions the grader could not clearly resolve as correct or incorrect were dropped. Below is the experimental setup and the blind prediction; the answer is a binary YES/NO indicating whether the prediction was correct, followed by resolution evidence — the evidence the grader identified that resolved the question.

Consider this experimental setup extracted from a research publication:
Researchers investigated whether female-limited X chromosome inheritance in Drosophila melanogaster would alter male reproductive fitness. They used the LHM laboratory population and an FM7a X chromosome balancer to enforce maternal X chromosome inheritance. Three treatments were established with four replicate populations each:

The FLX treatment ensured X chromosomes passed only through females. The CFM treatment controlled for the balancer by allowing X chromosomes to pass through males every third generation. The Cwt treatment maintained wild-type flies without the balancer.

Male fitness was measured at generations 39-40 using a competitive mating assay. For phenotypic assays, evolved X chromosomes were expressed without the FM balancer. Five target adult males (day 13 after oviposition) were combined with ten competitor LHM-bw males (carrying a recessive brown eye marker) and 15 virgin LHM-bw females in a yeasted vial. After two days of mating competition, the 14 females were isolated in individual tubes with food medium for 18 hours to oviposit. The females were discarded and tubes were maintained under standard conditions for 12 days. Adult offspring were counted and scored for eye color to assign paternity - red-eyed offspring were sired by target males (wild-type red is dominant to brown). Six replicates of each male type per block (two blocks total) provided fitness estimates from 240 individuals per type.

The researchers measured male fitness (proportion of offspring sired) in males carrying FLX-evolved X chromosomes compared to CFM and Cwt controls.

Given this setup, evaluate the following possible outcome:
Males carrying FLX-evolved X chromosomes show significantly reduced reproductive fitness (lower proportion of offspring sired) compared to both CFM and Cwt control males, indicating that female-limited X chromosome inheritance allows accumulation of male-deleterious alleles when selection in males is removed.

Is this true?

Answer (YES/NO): NO